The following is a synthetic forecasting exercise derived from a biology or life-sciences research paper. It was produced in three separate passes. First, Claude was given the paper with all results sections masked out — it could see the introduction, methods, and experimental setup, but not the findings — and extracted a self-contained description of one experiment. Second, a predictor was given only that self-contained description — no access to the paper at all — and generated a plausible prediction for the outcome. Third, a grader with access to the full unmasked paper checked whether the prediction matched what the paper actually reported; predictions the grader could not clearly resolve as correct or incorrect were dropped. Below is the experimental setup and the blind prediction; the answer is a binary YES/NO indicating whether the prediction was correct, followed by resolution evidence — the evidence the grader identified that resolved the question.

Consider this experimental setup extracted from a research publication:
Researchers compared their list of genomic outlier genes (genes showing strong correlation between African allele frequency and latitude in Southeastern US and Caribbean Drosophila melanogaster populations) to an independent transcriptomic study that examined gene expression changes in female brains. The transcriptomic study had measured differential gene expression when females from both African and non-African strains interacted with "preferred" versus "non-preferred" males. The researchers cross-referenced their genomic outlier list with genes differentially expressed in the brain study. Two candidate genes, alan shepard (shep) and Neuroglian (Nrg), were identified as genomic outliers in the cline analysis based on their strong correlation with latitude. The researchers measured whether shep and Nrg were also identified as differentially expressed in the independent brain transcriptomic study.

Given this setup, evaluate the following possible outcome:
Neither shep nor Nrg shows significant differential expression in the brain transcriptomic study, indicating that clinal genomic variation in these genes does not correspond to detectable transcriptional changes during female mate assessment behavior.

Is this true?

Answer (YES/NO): NO